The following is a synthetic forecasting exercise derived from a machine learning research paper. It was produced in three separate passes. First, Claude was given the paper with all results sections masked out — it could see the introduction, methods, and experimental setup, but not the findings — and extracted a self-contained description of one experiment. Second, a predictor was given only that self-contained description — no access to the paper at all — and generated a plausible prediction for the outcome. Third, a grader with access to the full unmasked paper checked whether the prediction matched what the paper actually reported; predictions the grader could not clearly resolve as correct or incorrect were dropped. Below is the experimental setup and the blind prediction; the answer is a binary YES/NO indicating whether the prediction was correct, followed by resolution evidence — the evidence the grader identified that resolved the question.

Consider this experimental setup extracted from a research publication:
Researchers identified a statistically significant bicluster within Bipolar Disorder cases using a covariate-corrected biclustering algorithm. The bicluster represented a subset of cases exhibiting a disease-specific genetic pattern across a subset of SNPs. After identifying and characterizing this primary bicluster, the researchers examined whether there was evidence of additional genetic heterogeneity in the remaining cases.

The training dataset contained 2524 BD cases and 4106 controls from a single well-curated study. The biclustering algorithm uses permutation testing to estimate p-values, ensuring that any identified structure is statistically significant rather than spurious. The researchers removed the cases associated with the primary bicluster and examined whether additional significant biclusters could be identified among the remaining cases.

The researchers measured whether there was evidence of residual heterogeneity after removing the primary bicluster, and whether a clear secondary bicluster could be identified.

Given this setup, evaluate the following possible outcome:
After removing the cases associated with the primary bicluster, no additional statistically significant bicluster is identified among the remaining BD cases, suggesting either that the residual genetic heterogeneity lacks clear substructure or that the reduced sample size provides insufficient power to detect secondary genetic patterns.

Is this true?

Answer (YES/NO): YES